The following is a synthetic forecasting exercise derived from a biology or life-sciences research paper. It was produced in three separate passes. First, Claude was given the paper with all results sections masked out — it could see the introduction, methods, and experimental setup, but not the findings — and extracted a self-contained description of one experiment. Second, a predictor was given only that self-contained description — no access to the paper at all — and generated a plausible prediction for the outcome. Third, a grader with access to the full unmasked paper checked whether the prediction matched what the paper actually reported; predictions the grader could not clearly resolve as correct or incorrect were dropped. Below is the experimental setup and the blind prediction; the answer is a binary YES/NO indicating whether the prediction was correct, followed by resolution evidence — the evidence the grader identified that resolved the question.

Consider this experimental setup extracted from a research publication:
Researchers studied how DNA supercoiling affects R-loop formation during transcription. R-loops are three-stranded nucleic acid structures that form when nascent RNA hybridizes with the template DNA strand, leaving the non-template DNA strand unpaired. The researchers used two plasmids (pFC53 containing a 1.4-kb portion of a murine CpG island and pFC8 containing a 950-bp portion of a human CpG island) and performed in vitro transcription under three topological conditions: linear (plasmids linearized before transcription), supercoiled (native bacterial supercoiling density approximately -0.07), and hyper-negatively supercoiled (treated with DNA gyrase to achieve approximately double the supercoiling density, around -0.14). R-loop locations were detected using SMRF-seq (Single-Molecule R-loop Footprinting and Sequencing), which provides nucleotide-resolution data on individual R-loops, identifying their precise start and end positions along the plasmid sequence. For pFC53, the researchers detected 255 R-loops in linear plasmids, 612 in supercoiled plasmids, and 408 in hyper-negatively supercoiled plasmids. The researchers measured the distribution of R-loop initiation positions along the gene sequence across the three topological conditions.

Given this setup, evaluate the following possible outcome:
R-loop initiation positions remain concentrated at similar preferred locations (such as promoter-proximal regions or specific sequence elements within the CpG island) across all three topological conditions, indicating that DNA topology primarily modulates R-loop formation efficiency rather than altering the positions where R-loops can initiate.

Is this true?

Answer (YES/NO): NO